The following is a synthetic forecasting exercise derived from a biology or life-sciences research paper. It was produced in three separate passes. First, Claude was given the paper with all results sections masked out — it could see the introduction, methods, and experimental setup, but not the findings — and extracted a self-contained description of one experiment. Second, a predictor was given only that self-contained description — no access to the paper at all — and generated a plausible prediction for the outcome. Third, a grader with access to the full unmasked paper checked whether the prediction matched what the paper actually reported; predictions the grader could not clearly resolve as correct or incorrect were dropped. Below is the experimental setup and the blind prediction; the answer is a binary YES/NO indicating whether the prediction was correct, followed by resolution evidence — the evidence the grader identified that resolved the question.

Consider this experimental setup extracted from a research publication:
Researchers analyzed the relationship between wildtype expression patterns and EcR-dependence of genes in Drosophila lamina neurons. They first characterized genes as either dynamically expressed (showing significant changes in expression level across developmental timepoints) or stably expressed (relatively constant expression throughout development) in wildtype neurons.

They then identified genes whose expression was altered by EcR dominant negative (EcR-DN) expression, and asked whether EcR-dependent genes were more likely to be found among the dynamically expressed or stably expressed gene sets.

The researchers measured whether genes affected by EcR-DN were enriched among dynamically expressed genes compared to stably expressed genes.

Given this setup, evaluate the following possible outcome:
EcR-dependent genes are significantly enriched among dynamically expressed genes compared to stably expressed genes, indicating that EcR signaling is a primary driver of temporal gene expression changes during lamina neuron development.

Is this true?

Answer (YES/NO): YES